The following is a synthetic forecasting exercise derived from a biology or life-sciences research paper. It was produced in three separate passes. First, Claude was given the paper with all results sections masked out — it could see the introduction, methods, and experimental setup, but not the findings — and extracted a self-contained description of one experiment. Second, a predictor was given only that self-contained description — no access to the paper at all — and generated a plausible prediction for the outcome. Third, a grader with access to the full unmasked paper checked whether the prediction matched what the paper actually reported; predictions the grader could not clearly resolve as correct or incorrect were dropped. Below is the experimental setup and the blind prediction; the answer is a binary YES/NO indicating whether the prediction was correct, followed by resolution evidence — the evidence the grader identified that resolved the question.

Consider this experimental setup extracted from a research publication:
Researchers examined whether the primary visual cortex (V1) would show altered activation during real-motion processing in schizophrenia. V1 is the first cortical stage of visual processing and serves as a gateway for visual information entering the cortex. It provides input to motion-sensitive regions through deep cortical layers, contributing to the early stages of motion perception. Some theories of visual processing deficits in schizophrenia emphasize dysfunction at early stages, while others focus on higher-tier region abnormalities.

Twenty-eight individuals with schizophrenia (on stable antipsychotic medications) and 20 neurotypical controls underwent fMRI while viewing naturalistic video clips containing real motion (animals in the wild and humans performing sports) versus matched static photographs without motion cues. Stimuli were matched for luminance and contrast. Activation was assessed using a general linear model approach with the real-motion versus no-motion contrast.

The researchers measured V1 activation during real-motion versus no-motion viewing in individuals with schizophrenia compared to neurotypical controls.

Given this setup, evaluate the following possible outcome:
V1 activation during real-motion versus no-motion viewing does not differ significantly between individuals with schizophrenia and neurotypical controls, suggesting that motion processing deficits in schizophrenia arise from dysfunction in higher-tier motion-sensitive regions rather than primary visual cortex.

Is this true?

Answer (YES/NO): NO